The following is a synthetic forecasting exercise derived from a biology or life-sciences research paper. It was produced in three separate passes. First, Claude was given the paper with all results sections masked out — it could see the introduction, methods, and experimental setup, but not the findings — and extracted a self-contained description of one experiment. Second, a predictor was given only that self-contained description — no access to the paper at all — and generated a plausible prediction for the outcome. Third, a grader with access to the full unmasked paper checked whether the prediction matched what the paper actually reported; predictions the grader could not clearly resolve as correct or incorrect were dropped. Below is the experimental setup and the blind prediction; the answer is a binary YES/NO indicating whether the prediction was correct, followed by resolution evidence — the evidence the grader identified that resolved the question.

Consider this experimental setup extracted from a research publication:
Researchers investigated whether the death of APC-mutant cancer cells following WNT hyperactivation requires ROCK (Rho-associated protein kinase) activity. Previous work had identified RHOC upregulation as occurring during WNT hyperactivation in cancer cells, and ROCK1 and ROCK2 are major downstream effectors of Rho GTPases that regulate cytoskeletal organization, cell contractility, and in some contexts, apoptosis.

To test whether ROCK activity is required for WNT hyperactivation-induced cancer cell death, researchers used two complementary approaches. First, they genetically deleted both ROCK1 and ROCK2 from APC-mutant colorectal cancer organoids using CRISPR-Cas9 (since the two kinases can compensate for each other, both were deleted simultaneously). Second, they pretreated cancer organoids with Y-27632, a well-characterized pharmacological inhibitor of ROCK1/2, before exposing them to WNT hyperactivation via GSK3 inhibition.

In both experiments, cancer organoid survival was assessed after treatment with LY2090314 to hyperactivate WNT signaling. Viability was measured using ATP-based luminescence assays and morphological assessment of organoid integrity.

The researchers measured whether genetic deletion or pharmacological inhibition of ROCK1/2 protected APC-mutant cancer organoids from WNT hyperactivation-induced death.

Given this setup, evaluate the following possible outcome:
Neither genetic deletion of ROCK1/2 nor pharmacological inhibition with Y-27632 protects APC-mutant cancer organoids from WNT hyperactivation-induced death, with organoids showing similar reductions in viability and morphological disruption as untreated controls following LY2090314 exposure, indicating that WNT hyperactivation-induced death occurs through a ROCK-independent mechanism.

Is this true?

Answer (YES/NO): NO